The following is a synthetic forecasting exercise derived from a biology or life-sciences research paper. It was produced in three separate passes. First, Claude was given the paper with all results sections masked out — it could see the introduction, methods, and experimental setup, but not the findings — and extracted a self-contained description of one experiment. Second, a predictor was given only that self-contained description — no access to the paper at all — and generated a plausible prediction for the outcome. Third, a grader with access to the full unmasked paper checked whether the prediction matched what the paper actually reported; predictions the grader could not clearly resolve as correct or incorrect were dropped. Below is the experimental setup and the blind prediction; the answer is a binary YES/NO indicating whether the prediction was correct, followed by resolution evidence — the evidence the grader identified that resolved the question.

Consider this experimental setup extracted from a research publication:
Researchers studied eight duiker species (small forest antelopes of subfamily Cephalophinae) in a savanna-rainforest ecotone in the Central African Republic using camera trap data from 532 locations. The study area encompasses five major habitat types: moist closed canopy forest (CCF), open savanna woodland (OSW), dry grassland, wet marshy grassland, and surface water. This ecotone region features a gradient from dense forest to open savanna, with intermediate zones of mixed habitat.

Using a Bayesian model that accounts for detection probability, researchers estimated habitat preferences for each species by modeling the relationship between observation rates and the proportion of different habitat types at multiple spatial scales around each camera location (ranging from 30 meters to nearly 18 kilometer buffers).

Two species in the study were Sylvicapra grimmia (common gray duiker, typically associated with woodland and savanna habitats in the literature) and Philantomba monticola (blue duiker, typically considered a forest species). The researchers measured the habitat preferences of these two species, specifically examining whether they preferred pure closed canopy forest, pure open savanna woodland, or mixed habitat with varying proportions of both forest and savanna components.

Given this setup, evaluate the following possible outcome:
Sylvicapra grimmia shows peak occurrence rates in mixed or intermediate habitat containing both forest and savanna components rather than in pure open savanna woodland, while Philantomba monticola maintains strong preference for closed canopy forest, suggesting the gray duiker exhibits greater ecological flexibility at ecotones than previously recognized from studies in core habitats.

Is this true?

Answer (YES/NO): NO